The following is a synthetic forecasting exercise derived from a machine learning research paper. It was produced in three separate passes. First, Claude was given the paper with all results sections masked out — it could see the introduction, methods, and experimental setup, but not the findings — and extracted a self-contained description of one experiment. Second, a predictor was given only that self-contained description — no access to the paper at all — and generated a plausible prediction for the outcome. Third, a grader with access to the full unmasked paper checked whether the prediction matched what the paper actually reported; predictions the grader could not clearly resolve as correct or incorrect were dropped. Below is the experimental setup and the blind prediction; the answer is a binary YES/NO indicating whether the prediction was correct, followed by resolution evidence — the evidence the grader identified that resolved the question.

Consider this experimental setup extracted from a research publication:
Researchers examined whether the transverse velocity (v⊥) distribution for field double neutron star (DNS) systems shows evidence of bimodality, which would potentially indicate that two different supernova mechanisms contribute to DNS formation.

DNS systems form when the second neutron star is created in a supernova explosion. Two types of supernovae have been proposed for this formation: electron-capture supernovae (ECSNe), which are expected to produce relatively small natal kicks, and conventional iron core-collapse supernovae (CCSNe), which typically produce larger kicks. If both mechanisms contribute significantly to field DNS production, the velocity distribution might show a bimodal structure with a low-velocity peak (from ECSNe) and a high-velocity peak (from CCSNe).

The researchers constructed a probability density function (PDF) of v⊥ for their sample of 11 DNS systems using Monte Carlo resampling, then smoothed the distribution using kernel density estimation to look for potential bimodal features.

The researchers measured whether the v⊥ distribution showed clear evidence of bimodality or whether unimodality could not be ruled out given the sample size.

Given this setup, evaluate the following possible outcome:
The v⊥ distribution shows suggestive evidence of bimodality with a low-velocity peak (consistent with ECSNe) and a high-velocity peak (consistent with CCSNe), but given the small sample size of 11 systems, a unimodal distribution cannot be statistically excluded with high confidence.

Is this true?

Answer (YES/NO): YES